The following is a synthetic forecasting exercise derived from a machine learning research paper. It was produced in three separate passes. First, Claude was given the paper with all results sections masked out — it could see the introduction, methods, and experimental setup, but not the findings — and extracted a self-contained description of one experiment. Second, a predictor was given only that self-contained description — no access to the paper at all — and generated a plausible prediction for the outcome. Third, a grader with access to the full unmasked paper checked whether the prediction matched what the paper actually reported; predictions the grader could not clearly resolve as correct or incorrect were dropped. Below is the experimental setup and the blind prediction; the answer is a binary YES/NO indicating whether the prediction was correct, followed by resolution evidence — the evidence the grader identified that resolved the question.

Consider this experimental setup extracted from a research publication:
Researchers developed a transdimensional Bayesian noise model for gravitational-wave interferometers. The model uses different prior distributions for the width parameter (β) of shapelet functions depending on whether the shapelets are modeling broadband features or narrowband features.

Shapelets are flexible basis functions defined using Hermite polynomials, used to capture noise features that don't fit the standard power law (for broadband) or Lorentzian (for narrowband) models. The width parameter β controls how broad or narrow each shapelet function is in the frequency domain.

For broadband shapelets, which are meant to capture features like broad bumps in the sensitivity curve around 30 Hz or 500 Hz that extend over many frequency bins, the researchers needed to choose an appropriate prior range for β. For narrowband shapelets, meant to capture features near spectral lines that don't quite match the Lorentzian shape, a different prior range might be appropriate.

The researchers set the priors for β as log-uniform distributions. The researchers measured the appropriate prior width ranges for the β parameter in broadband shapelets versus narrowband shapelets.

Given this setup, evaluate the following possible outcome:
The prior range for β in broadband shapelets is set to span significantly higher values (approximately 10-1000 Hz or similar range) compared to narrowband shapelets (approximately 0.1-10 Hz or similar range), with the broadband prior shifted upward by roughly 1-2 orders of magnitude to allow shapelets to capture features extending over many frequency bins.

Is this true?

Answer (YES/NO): NO